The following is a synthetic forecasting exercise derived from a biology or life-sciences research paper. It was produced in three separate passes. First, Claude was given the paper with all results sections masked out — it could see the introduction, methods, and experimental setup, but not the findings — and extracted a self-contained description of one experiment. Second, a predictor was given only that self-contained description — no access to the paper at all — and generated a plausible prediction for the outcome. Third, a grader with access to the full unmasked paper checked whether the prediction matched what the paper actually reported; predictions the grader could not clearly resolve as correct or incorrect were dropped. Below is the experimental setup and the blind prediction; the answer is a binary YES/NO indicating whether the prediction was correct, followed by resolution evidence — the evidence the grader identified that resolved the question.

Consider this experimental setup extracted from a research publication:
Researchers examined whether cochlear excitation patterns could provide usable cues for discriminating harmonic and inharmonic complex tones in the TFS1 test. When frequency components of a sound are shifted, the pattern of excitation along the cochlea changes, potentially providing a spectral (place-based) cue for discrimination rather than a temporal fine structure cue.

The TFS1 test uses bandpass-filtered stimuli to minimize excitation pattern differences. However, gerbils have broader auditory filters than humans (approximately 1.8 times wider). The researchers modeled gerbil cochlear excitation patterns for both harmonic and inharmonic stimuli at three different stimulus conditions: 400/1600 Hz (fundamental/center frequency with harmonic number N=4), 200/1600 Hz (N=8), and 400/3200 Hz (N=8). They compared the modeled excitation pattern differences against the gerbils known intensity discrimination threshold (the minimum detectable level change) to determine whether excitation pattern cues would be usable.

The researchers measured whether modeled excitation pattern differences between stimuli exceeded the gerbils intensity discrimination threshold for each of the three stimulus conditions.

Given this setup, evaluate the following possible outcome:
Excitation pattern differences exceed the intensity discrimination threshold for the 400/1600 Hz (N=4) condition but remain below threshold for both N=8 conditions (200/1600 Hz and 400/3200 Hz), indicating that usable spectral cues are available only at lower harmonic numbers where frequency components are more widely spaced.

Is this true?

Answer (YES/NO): YES